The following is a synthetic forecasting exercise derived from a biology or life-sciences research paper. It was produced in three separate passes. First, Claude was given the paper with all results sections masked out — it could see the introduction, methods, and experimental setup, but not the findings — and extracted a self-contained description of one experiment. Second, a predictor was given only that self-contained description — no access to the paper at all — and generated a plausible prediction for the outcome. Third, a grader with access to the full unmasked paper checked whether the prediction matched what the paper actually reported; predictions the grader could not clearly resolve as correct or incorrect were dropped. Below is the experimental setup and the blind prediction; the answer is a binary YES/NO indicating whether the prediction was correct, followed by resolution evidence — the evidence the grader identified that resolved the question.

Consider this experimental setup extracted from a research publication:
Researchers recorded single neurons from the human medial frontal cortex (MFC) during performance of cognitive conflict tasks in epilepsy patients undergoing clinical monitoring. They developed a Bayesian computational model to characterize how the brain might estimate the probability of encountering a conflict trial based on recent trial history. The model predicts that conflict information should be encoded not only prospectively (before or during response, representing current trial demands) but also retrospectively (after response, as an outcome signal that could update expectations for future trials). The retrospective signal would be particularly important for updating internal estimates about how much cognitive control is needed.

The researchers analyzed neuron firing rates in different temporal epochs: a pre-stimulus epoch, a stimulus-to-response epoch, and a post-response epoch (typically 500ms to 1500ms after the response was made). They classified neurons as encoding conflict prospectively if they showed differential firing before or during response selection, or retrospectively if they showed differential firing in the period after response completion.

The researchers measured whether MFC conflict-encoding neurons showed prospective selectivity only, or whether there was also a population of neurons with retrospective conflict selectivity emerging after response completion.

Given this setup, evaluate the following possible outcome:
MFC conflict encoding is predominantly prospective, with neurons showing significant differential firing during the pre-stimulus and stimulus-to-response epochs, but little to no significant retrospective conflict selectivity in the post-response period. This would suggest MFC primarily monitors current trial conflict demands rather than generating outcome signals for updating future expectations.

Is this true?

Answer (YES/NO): NO